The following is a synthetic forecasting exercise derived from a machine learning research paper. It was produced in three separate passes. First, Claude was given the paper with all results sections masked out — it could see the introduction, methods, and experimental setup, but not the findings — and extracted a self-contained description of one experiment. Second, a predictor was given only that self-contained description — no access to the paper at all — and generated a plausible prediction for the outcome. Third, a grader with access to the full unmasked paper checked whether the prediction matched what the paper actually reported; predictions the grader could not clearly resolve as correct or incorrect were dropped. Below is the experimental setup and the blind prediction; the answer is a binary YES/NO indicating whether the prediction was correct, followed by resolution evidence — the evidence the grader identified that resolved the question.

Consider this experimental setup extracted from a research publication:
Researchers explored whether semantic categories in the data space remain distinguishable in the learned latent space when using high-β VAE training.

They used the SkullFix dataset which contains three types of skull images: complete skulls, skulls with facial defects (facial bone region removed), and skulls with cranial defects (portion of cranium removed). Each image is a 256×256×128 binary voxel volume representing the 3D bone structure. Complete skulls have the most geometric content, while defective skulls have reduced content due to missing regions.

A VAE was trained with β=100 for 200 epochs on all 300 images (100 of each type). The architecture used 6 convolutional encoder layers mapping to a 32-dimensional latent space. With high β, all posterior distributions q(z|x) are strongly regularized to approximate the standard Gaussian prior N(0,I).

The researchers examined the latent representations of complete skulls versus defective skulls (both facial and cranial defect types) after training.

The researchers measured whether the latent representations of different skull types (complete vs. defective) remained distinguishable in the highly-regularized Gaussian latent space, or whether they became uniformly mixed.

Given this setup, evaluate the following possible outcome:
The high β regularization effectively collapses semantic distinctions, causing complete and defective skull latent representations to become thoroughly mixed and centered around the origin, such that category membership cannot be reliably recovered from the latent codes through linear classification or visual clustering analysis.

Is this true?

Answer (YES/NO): NO